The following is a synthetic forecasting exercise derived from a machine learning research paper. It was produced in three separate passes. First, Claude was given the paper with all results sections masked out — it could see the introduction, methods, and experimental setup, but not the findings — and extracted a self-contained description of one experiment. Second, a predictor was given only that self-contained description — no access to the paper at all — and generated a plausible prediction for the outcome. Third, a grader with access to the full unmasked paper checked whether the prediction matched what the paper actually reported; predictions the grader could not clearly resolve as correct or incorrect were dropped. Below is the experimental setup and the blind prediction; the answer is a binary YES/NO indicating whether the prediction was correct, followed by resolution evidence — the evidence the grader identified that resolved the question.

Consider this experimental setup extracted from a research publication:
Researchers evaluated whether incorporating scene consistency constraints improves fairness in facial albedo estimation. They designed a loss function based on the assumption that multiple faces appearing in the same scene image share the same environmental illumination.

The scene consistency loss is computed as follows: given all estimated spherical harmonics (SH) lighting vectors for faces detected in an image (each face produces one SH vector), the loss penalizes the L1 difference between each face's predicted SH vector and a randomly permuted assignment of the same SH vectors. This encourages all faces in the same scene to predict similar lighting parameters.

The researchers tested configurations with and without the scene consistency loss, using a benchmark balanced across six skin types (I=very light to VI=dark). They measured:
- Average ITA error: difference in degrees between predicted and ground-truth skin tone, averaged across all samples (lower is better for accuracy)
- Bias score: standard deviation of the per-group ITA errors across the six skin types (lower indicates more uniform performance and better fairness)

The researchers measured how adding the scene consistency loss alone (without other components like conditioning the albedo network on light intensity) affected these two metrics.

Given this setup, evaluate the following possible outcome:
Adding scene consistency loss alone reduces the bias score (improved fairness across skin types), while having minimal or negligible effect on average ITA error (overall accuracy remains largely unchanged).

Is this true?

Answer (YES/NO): YES